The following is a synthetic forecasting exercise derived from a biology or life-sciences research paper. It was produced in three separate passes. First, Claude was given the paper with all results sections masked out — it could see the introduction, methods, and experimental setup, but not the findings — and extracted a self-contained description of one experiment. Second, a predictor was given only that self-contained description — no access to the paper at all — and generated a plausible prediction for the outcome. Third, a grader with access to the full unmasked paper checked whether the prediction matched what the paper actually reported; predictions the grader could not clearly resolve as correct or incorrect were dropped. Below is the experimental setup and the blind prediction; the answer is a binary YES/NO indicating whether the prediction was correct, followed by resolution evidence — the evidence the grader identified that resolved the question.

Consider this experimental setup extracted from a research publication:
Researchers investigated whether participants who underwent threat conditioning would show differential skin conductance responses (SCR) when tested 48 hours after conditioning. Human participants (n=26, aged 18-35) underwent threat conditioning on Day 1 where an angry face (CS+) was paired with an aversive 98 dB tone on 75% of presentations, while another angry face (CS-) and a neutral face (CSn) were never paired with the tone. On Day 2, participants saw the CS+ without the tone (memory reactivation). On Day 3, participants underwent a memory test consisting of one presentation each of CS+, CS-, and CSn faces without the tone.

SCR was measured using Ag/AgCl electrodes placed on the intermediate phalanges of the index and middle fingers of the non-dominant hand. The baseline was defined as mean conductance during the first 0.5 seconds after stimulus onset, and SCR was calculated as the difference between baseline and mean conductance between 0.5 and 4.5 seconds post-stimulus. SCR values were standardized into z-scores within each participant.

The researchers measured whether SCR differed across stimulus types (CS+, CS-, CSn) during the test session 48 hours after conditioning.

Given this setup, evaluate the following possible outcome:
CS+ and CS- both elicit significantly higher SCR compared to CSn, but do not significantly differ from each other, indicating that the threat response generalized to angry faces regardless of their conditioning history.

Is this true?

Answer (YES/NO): NO